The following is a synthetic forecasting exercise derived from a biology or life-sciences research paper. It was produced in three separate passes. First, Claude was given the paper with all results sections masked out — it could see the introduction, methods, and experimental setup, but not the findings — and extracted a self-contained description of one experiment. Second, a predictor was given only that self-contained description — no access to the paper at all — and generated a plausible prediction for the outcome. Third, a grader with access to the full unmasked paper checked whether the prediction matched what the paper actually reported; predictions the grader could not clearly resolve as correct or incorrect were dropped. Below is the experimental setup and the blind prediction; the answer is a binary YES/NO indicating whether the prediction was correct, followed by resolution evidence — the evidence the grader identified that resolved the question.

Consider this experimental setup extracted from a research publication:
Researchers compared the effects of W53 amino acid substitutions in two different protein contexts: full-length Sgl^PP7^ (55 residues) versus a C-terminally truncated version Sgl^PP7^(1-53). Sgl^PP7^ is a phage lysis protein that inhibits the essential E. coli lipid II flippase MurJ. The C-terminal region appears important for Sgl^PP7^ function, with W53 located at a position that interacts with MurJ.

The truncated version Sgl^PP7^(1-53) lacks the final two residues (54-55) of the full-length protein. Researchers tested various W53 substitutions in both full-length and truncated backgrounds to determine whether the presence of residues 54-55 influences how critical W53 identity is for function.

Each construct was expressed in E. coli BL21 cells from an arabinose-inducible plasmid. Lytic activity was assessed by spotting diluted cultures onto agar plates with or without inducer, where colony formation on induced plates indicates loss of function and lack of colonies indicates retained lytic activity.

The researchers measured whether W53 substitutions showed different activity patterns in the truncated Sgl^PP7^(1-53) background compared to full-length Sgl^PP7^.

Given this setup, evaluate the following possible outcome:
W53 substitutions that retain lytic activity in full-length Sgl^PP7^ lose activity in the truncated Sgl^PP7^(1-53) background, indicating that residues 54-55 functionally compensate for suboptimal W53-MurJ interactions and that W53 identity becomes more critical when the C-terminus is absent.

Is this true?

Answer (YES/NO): YES